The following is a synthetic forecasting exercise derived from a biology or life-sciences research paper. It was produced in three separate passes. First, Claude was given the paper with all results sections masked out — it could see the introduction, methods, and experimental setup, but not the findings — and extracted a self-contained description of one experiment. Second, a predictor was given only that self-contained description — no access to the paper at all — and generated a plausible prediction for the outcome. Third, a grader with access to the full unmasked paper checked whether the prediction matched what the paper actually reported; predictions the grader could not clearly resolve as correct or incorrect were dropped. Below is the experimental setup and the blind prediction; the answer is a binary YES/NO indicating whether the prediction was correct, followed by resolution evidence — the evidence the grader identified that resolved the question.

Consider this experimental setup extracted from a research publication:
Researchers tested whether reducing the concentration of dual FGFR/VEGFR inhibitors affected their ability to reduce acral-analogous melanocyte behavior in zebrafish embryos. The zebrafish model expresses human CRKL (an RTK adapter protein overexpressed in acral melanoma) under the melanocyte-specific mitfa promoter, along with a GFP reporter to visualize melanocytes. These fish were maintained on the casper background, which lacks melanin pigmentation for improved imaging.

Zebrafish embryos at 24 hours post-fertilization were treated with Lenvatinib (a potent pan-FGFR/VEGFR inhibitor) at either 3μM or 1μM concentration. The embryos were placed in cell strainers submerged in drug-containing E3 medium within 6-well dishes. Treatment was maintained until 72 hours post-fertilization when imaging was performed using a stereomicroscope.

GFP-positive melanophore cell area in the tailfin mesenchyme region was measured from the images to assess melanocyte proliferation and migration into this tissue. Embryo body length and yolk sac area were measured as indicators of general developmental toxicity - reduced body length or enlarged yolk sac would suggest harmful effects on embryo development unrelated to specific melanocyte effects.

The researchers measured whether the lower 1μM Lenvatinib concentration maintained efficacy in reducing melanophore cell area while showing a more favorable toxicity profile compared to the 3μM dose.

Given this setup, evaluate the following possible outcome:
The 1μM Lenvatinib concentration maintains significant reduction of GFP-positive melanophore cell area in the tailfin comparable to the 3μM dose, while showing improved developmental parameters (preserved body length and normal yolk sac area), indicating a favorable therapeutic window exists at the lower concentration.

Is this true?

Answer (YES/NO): NO